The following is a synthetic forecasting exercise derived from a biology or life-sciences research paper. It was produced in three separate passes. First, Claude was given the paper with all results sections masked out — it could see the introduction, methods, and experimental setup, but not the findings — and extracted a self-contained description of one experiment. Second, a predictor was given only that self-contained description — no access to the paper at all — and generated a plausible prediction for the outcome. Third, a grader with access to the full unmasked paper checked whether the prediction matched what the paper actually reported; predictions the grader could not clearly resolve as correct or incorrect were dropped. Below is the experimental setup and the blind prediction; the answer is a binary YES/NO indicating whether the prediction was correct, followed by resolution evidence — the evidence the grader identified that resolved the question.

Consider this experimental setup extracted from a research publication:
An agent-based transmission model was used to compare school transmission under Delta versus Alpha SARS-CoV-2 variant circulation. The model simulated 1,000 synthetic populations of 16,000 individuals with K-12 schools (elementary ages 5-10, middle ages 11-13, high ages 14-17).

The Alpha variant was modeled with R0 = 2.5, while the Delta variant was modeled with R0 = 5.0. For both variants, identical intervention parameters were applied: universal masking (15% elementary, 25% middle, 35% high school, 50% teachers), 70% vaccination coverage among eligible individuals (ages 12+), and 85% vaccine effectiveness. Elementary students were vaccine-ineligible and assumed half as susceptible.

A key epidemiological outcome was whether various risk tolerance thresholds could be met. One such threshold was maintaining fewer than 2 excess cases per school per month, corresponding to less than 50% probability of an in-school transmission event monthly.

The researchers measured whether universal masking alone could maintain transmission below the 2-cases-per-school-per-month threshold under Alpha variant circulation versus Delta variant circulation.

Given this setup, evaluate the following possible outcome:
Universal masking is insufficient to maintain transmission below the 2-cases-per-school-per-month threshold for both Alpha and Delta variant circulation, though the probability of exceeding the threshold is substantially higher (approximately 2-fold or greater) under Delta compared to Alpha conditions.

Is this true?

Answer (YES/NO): NO